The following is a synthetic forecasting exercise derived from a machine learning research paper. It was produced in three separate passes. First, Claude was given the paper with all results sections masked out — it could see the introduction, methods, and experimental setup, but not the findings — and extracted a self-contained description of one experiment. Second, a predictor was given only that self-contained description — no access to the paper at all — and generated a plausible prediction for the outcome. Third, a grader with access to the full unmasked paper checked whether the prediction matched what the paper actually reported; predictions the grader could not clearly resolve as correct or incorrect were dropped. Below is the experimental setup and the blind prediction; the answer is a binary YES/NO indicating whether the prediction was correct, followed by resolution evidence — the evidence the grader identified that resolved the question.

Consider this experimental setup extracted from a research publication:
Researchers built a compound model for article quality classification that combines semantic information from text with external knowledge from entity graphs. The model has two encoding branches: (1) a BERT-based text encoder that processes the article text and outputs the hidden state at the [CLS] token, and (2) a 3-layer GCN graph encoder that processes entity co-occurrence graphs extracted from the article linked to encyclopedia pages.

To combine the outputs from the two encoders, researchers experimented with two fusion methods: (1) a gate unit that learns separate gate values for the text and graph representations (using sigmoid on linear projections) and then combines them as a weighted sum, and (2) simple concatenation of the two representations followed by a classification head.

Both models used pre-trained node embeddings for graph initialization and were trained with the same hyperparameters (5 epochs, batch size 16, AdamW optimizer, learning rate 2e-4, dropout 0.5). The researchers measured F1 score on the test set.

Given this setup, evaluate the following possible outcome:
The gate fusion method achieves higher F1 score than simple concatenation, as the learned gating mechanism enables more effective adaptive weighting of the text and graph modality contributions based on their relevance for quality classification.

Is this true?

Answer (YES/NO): YES